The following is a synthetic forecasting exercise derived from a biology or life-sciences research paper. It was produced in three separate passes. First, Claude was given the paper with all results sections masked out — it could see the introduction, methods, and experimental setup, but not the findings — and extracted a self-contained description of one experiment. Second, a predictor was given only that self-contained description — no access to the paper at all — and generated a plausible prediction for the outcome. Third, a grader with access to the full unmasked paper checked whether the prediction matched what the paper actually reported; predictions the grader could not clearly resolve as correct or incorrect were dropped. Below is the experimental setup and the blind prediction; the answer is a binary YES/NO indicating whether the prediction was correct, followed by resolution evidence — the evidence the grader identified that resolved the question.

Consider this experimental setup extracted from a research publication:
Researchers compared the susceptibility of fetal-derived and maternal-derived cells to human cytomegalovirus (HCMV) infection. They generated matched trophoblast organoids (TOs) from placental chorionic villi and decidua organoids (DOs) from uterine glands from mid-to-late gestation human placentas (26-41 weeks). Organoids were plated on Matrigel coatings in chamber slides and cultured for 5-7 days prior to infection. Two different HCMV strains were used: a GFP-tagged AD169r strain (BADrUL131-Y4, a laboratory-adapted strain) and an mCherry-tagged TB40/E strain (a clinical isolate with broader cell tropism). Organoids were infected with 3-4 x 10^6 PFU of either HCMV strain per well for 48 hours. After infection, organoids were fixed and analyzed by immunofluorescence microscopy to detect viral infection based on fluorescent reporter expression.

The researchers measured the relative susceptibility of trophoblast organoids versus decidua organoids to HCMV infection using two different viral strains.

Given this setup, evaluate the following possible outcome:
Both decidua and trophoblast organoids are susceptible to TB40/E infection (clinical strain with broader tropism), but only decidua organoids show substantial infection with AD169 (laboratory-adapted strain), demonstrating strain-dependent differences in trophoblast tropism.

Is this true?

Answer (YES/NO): NO